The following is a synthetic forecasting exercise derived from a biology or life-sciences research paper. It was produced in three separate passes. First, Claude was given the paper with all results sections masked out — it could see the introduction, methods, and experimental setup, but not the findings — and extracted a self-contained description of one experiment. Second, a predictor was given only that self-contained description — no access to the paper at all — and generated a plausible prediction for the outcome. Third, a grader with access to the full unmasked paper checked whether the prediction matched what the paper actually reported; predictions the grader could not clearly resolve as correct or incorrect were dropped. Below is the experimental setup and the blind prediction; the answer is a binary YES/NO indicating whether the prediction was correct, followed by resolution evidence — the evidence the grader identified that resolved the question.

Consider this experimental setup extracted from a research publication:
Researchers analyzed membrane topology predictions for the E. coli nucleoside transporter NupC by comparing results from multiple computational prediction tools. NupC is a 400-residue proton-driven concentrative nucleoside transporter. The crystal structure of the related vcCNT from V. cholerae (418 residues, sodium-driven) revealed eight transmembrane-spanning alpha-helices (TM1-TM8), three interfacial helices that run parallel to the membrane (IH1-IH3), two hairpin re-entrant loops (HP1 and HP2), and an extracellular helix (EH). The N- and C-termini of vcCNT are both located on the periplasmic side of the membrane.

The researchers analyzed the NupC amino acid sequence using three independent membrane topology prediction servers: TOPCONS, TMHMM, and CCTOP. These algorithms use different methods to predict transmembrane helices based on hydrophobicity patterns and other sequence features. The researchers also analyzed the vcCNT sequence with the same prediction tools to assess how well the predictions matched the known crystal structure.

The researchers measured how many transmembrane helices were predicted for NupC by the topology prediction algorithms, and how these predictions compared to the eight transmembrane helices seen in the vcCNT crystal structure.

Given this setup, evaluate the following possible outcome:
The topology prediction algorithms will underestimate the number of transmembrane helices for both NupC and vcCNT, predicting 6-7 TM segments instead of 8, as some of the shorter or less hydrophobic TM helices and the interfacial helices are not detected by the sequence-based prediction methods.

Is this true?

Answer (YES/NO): NO